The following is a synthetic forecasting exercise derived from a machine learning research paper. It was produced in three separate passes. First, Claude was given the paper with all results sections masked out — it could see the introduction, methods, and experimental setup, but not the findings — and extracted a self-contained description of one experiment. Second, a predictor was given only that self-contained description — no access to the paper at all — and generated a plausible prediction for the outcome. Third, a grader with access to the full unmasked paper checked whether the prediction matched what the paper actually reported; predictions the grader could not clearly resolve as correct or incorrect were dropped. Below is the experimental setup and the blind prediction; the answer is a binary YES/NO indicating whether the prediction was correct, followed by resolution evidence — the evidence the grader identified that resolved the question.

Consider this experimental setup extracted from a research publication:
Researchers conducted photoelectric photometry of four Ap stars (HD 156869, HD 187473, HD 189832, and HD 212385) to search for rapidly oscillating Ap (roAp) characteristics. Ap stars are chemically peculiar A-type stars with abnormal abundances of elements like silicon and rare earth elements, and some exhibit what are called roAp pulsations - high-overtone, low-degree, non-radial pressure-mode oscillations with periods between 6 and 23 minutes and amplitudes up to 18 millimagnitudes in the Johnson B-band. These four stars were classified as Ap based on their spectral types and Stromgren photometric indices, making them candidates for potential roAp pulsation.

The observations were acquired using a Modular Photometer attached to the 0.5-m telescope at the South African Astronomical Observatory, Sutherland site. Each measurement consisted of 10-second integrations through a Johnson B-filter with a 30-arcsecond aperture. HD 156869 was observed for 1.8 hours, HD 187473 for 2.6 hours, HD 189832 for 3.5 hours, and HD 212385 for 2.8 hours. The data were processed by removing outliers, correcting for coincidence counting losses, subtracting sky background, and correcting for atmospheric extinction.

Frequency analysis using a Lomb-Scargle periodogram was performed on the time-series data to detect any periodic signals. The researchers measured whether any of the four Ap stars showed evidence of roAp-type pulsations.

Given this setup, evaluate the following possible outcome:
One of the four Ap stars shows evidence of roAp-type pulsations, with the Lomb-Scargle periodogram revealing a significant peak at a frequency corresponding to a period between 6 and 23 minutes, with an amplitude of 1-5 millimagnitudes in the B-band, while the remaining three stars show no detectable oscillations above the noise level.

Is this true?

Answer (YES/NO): NO